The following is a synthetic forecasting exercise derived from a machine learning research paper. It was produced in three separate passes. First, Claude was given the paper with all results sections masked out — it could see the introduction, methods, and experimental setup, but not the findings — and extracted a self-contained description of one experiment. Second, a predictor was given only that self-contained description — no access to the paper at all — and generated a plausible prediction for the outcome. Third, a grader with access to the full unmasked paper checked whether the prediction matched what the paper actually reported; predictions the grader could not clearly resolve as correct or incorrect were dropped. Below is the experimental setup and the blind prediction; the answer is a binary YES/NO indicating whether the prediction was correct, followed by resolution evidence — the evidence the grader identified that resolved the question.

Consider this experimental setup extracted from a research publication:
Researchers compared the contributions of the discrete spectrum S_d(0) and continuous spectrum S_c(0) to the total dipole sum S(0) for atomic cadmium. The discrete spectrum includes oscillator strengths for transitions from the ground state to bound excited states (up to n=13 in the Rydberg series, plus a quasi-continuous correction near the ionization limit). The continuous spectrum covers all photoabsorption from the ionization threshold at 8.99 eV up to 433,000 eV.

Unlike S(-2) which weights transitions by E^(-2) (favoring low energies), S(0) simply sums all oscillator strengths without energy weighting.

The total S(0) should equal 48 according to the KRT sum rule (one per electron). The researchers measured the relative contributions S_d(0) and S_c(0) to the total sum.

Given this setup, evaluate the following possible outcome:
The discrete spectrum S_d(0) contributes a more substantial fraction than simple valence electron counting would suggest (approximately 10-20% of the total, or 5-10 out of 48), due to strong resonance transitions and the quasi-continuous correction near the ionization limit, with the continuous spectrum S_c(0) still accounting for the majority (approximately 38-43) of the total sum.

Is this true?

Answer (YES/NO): NO